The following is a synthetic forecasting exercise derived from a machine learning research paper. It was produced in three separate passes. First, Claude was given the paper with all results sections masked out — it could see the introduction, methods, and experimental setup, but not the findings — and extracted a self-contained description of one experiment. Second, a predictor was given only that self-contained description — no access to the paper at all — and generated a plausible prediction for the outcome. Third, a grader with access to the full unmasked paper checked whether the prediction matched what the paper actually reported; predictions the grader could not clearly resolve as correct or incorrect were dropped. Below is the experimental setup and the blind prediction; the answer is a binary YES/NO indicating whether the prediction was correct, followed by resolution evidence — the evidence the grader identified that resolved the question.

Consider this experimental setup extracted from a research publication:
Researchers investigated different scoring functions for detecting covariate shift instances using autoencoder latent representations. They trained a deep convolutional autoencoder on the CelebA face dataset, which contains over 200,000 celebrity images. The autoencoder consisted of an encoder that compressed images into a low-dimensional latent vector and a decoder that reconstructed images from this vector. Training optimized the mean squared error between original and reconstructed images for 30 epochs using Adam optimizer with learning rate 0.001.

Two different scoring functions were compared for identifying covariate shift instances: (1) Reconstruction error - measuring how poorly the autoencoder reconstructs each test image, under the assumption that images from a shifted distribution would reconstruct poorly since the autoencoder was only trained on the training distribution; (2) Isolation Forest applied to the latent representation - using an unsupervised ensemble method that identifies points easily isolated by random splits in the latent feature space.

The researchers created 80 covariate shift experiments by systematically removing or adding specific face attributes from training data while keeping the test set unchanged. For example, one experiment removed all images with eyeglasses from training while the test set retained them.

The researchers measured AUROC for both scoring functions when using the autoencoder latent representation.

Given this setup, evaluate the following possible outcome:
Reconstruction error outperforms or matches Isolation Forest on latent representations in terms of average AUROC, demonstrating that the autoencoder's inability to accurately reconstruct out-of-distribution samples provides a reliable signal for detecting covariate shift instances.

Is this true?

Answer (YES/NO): NO